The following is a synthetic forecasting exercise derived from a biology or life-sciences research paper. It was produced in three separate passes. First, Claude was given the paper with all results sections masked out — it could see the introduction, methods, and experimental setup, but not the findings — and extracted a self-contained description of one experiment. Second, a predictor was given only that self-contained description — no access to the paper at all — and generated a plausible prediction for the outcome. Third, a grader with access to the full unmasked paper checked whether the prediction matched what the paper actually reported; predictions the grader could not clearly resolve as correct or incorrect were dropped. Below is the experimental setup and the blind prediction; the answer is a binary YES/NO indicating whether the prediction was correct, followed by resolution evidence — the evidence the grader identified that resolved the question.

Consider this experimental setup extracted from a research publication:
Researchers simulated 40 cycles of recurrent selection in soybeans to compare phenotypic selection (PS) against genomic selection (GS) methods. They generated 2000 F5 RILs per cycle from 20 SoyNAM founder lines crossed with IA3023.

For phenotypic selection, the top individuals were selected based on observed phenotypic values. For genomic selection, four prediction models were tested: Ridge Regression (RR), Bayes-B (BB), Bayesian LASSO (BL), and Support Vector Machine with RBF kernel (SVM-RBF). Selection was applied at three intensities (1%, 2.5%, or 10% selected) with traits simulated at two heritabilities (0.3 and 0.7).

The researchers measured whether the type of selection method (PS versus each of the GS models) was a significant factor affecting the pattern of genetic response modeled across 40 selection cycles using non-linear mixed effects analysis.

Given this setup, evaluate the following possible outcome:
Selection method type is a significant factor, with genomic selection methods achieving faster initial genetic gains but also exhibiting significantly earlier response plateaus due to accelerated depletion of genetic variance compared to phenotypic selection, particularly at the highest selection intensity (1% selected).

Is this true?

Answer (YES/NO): YES